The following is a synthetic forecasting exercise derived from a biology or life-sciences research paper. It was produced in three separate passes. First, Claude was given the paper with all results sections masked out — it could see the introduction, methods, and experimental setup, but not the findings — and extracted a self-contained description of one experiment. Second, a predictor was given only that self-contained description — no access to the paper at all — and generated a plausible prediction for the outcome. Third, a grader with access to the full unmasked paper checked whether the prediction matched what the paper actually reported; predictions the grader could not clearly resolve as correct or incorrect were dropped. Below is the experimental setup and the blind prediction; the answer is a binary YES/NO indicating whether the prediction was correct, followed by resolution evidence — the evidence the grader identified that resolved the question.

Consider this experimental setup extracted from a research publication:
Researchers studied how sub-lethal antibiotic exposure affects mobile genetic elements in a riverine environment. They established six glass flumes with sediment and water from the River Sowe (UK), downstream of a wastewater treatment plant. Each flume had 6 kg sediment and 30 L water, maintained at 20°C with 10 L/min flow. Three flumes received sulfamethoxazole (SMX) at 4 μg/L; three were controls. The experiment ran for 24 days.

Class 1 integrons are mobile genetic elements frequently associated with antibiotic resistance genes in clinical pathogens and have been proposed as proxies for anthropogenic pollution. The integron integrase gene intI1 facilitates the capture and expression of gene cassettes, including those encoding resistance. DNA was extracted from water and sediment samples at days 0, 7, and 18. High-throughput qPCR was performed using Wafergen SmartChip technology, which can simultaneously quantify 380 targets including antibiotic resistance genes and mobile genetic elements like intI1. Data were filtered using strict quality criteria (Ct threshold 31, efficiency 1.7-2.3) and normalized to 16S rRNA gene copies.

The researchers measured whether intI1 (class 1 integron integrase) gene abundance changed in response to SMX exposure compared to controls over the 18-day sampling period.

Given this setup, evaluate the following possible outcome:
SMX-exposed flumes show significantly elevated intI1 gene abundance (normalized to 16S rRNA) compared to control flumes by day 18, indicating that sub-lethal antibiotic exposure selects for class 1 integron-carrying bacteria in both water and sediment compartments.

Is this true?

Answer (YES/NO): NO